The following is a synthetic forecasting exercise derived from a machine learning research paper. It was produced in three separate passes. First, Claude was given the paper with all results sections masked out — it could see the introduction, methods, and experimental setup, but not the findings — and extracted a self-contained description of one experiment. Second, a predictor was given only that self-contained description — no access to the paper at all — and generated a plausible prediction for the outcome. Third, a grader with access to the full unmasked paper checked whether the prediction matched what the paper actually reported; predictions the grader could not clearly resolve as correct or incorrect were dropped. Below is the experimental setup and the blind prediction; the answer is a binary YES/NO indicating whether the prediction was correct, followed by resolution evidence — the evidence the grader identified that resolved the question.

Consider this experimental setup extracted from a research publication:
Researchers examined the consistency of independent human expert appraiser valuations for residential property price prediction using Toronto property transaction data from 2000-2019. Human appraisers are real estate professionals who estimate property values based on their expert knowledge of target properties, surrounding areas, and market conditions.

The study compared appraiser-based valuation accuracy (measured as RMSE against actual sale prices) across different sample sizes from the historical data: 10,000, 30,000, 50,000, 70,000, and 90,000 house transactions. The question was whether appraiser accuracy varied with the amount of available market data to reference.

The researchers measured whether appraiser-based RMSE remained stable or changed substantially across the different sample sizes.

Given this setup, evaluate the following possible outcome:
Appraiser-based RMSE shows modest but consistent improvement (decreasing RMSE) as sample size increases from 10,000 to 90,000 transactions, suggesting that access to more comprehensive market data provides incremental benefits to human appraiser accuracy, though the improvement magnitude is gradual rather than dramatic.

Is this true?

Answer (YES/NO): NO